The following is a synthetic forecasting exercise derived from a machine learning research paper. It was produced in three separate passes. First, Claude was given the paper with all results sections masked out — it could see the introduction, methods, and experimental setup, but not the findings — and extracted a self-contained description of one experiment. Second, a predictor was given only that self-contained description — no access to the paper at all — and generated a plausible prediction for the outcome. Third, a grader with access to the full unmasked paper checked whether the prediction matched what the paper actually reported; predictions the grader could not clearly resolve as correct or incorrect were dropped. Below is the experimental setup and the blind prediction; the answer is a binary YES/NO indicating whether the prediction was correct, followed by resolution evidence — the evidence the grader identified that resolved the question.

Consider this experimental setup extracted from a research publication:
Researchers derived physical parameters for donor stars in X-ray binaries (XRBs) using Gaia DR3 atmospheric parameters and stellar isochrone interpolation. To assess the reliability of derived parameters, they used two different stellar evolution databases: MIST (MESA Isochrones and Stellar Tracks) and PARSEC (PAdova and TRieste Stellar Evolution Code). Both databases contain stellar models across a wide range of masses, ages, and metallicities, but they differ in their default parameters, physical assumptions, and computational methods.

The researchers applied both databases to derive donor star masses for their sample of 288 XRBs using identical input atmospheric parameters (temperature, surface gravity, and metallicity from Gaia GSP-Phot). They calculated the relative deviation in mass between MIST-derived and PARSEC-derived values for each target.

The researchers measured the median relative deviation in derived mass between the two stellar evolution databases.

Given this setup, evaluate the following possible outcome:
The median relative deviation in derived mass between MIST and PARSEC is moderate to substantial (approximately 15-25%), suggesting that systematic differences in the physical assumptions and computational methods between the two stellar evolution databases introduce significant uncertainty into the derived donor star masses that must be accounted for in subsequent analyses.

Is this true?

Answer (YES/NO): NO